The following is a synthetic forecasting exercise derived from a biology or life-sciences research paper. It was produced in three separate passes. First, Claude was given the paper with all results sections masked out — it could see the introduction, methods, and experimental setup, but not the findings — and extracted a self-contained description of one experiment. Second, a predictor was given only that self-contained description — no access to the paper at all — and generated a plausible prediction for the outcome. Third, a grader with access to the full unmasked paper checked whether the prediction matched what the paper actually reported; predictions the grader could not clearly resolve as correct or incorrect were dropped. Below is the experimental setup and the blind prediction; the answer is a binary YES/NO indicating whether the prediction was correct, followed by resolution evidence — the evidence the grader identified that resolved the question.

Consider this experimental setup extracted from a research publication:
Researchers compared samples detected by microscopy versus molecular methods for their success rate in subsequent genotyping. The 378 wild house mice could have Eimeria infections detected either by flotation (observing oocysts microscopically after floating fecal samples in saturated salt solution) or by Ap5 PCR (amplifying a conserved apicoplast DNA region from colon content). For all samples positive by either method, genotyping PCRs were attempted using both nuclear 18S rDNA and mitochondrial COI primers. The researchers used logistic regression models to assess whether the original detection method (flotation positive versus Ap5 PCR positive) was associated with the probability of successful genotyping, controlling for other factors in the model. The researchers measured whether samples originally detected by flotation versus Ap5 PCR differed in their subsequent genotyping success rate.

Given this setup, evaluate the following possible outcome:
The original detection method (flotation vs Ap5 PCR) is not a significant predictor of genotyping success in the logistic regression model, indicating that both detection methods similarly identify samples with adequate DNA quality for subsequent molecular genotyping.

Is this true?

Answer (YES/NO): NO